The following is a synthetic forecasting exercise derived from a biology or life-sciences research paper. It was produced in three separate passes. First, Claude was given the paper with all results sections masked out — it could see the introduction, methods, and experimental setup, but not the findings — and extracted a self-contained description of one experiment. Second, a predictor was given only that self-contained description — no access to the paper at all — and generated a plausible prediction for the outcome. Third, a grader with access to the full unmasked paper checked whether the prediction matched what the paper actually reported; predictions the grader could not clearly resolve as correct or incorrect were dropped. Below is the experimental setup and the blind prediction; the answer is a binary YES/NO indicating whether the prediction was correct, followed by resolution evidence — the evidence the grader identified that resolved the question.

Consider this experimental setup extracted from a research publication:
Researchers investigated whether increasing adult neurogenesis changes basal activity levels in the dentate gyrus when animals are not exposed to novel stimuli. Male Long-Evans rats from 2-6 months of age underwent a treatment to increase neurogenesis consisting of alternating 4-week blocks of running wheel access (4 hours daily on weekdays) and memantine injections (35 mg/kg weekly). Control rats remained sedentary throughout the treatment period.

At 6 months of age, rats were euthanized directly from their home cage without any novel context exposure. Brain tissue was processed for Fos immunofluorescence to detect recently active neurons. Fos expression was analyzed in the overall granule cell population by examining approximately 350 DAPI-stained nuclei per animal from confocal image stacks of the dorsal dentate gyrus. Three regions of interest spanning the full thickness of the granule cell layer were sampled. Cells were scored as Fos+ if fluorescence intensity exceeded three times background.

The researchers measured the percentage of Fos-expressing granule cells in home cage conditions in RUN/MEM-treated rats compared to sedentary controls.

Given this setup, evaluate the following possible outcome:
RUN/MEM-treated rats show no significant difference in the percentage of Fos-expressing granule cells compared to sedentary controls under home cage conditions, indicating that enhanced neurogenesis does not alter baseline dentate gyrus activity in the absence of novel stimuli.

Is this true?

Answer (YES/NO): YES